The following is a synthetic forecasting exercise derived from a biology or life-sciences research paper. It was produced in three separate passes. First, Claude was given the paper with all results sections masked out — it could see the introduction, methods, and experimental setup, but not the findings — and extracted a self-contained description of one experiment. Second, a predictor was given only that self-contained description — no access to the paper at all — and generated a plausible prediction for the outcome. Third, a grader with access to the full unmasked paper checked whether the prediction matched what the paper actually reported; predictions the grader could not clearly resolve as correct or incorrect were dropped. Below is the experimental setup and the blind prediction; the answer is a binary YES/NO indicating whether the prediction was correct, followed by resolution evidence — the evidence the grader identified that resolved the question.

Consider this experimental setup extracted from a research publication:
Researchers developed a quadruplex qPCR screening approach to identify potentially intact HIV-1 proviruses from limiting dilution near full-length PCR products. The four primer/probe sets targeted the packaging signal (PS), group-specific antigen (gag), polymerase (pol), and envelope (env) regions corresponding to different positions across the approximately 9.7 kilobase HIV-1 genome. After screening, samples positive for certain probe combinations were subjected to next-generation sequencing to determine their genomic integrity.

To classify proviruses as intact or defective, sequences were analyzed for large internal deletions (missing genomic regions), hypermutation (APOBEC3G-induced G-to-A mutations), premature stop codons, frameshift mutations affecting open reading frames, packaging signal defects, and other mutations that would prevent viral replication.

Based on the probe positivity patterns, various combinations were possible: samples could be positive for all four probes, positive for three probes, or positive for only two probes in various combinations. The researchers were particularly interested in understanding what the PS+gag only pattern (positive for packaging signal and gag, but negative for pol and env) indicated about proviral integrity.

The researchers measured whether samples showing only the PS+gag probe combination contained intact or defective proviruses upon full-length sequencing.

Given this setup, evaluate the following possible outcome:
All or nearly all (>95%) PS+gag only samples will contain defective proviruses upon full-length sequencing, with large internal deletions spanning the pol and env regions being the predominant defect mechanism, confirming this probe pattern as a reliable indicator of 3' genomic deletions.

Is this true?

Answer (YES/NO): NO